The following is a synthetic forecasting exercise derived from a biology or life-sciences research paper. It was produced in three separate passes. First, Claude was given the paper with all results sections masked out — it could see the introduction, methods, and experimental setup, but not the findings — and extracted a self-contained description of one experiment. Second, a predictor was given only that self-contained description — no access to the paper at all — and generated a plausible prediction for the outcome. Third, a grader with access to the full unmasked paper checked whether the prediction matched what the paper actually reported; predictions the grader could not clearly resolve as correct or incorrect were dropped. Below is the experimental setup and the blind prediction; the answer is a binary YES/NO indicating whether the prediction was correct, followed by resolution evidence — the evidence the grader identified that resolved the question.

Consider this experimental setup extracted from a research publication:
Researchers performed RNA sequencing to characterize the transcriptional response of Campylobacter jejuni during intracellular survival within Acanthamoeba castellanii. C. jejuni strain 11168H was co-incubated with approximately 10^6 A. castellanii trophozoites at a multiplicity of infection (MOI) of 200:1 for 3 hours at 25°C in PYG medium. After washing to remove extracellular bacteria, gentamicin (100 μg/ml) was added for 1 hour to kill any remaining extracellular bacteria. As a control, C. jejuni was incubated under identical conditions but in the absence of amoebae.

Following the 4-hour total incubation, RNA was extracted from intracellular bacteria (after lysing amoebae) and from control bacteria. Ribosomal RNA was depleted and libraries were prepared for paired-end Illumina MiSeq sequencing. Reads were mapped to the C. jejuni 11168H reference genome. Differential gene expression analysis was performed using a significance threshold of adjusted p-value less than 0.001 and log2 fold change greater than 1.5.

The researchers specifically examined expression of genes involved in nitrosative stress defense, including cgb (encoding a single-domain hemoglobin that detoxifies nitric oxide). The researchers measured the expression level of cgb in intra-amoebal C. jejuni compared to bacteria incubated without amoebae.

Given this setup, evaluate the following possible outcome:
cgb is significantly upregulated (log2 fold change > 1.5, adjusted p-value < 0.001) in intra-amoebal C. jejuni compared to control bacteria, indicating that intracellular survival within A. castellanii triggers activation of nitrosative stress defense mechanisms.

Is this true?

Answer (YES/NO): YES